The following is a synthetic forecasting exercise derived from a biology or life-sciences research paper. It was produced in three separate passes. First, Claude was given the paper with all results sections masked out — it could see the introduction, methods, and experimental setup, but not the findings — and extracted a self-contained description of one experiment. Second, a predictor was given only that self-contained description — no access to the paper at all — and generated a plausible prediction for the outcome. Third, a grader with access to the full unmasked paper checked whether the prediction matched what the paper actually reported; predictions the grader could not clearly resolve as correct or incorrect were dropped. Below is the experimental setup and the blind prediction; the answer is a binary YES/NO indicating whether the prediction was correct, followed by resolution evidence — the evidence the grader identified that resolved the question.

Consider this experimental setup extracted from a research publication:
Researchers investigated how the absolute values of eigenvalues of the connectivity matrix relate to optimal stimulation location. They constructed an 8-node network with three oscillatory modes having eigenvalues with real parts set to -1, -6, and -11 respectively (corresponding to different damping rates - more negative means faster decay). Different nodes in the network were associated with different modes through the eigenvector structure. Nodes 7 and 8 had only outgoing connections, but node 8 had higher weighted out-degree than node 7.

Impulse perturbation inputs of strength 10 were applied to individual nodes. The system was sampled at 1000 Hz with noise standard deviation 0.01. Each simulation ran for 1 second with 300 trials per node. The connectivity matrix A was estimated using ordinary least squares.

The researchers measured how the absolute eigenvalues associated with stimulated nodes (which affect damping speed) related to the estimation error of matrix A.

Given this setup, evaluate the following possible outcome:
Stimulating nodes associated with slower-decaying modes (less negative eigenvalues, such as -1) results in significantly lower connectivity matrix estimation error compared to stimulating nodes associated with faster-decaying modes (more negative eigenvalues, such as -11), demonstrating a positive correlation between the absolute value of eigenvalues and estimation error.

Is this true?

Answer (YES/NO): NO